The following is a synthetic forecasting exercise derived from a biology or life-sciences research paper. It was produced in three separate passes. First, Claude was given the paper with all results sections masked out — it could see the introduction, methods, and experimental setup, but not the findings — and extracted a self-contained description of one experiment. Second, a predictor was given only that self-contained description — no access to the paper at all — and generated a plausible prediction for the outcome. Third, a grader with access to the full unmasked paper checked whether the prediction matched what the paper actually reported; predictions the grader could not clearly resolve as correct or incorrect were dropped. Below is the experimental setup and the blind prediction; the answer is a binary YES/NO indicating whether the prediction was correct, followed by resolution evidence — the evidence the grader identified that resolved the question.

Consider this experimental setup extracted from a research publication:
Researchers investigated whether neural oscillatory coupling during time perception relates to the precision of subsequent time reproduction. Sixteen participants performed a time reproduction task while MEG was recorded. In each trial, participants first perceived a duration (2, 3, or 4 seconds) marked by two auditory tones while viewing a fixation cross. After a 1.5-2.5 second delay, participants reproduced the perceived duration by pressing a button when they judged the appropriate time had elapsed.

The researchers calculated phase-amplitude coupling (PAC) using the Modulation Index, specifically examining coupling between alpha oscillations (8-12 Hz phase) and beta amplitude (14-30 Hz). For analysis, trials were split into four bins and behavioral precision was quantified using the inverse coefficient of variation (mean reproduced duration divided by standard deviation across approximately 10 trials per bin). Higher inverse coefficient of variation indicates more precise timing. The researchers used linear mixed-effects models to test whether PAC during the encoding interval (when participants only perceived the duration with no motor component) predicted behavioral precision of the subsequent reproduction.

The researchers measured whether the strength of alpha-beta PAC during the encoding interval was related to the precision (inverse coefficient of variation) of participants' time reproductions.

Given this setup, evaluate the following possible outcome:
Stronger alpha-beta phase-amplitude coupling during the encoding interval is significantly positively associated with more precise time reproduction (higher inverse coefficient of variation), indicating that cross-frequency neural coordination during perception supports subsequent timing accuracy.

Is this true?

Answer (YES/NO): NO